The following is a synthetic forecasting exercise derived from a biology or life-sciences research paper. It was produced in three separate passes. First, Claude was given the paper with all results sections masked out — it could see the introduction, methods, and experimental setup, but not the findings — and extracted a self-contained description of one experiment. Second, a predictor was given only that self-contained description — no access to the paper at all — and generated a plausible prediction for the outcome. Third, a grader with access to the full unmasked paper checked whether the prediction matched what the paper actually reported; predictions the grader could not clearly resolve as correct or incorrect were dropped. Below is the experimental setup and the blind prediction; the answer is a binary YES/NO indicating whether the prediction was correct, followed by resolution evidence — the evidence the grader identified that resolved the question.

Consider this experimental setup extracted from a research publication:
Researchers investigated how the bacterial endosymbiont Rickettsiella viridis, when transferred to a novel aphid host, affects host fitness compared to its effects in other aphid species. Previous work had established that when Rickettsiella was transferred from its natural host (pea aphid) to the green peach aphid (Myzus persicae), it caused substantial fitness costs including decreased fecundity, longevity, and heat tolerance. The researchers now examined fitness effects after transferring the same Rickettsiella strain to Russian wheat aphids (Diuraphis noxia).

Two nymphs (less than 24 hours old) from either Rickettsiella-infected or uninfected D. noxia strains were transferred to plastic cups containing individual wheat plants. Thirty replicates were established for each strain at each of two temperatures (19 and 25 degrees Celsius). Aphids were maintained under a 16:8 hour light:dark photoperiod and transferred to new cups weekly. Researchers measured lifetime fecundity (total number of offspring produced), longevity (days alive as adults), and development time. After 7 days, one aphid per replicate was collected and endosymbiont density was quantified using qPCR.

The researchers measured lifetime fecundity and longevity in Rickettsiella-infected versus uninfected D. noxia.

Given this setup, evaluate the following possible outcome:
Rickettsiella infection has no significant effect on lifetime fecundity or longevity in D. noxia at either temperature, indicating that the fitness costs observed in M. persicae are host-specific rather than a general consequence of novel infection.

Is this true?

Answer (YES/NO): YES